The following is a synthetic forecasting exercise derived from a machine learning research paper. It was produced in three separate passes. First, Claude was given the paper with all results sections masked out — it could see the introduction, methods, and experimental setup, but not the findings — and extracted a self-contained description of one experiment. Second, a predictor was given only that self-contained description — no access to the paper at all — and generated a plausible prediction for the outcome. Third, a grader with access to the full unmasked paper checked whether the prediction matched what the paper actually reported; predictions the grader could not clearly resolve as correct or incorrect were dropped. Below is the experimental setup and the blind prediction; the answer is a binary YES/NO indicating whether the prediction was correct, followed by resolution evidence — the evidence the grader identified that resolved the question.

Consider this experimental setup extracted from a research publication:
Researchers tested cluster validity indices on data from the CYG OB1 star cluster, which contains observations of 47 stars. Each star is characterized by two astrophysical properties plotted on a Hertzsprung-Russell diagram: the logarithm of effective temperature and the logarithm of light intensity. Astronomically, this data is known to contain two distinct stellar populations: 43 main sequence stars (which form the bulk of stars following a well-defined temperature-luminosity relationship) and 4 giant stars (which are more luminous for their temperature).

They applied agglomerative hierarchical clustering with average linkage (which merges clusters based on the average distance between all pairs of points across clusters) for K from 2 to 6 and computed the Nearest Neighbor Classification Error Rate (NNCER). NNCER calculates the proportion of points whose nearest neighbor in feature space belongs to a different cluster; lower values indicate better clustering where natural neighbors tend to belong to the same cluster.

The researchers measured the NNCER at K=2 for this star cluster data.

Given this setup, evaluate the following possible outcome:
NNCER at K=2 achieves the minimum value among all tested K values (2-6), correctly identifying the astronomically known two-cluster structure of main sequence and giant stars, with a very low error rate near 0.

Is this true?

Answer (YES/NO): NO